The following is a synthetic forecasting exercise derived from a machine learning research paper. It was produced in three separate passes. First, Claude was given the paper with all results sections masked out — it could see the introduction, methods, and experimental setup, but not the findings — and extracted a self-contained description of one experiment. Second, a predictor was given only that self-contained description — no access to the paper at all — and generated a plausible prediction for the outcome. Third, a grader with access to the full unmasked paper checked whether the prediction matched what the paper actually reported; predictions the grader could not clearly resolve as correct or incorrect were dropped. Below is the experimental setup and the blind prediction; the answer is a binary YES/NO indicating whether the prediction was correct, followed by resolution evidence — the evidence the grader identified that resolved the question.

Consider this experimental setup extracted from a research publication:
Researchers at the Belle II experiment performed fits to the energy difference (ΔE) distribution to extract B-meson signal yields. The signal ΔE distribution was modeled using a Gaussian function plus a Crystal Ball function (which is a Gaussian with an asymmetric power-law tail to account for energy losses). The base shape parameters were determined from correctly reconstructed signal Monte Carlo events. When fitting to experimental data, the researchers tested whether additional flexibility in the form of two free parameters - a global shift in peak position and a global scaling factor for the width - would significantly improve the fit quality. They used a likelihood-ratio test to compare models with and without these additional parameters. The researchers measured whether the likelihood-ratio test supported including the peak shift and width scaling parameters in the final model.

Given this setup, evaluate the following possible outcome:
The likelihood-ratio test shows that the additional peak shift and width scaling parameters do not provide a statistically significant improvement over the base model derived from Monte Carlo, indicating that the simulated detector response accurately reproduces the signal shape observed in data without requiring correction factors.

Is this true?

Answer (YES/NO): NO